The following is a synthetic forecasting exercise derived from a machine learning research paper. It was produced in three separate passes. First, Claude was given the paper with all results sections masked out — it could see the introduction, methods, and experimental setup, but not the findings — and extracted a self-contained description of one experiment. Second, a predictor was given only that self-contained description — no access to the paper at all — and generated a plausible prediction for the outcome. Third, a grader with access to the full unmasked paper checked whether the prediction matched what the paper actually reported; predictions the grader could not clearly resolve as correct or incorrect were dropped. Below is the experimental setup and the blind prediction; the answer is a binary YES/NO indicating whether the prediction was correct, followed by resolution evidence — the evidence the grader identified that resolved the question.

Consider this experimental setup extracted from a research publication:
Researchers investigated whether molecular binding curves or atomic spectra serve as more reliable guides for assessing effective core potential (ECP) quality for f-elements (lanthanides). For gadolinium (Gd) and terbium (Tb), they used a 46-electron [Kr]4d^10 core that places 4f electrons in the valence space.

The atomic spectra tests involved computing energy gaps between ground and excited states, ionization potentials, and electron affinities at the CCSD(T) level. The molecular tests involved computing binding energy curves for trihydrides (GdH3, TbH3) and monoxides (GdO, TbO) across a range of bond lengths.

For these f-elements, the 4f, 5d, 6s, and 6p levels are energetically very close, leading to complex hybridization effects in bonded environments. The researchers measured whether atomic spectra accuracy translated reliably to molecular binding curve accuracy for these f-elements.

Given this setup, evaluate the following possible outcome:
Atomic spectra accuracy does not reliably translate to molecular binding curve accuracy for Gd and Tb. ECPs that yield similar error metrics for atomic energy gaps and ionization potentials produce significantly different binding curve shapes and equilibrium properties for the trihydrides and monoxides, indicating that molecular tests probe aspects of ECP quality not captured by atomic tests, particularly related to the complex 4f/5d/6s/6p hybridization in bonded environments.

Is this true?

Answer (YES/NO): YES